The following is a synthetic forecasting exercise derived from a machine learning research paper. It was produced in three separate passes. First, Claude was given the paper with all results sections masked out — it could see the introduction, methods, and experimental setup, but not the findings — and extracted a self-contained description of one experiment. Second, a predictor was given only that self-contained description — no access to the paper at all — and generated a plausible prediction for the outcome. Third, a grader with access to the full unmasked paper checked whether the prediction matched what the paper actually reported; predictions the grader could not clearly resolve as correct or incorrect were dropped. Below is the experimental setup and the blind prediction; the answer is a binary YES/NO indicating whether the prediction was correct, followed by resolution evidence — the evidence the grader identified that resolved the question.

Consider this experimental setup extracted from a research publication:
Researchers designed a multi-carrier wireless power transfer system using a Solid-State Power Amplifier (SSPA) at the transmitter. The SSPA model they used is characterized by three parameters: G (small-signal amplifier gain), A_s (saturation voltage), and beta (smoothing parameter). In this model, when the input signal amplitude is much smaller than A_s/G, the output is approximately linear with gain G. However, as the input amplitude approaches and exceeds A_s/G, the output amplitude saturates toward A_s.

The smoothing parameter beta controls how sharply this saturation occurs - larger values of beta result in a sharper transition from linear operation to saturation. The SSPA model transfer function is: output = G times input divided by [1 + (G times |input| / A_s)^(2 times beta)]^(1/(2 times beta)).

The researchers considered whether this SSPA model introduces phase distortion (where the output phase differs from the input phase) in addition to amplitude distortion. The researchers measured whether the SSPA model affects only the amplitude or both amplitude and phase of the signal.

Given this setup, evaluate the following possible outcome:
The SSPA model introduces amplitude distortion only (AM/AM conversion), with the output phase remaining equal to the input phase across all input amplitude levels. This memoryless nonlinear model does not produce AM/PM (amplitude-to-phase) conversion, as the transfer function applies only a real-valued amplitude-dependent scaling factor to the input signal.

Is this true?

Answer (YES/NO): YES